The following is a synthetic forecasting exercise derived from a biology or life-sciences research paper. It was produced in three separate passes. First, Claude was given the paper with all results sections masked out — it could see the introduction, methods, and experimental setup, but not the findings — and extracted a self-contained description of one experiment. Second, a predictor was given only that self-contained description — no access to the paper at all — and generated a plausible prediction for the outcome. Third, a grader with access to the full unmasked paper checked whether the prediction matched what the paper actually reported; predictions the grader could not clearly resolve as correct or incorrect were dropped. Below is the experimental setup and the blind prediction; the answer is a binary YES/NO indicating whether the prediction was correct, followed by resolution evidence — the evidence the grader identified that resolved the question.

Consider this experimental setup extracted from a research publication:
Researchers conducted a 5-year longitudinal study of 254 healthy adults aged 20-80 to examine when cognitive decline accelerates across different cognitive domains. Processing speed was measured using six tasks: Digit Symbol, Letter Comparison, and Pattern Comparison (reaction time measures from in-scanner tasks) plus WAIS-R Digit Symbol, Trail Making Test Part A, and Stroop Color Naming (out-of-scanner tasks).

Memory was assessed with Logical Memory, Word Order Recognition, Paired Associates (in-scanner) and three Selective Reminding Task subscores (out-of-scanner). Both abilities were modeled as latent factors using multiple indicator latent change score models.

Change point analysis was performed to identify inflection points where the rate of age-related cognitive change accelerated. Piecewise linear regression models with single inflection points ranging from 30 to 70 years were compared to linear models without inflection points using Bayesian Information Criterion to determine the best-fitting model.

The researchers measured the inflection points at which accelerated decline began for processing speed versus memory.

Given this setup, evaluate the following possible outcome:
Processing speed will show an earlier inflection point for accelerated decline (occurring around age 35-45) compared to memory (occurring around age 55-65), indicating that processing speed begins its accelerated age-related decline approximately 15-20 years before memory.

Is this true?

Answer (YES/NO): NO